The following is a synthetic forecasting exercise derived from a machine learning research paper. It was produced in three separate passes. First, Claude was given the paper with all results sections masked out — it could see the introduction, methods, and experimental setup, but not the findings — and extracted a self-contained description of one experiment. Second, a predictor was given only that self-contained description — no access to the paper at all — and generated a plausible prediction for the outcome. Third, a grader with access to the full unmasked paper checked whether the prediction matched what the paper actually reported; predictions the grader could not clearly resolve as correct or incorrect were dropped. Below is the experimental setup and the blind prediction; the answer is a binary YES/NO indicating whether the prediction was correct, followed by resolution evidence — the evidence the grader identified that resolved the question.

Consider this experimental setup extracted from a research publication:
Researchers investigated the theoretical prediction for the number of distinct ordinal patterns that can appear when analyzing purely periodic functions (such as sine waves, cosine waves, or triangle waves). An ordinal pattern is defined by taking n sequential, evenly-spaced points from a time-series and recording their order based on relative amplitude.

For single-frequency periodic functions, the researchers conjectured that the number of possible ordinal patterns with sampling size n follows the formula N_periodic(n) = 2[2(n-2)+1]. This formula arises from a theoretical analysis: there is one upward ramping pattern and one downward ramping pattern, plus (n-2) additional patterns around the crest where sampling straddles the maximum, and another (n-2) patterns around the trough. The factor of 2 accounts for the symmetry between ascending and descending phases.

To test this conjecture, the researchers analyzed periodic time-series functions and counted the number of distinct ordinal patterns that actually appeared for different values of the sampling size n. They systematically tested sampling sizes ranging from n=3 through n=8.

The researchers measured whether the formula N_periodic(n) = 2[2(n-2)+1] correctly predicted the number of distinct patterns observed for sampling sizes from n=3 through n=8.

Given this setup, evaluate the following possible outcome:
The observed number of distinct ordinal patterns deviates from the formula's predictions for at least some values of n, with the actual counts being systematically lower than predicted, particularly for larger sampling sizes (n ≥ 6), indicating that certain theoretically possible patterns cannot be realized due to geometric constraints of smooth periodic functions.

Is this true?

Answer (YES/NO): NO